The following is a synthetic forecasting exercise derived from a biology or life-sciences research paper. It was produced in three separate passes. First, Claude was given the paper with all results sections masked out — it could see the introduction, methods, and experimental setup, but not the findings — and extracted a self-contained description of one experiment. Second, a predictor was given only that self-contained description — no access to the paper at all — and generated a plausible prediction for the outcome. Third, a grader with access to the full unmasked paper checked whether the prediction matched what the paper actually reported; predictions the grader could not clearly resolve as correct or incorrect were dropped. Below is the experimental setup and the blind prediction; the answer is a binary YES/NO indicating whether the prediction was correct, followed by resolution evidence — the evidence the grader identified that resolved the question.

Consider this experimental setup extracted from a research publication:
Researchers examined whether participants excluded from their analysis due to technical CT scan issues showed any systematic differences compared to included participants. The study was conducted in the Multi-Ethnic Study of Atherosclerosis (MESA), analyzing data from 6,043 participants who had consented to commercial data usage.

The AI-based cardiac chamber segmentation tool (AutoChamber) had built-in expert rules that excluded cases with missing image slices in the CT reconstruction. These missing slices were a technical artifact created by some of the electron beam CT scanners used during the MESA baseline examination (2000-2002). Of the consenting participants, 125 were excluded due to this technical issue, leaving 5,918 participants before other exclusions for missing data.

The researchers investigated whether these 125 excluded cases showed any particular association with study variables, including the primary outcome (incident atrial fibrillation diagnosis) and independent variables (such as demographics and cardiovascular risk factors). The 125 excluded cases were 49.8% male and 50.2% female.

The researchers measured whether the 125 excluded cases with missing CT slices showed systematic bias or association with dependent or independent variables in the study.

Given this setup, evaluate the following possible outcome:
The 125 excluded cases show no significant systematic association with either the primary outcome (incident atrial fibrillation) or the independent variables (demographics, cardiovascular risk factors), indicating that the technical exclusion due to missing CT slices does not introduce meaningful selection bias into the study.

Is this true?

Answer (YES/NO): YES